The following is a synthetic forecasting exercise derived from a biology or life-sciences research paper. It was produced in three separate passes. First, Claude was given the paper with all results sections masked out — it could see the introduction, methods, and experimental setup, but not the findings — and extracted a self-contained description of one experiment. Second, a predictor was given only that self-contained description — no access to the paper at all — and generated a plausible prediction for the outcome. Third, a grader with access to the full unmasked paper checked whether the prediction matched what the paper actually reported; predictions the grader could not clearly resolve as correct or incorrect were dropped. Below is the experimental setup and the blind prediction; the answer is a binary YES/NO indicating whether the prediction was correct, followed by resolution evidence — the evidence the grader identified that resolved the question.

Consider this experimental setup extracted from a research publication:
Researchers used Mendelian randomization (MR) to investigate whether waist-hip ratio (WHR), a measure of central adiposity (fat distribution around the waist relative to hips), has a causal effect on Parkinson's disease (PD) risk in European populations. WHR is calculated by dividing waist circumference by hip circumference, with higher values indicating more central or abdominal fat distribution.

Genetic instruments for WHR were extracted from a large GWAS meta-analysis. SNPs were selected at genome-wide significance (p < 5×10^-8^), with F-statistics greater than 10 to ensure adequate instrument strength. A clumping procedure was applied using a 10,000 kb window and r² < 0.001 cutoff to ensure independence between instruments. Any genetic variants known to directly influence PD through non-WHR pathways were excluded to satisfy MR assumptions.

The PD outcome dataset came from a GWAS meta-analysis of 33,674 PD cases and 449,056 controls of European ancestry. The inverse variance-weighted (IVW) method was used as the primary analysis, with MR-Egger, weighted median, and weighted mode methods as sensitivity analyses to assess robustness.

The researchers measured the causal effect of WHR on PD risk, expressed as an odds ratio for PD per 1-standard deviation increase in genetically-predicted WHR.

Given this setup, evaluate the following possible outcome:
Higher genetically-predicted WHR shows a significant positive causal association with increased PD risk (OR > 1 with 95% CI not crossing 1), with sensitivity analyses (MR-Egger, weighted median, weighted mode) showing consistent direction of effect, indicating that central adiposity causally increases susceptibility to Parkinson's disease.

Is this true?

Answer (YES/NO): NO